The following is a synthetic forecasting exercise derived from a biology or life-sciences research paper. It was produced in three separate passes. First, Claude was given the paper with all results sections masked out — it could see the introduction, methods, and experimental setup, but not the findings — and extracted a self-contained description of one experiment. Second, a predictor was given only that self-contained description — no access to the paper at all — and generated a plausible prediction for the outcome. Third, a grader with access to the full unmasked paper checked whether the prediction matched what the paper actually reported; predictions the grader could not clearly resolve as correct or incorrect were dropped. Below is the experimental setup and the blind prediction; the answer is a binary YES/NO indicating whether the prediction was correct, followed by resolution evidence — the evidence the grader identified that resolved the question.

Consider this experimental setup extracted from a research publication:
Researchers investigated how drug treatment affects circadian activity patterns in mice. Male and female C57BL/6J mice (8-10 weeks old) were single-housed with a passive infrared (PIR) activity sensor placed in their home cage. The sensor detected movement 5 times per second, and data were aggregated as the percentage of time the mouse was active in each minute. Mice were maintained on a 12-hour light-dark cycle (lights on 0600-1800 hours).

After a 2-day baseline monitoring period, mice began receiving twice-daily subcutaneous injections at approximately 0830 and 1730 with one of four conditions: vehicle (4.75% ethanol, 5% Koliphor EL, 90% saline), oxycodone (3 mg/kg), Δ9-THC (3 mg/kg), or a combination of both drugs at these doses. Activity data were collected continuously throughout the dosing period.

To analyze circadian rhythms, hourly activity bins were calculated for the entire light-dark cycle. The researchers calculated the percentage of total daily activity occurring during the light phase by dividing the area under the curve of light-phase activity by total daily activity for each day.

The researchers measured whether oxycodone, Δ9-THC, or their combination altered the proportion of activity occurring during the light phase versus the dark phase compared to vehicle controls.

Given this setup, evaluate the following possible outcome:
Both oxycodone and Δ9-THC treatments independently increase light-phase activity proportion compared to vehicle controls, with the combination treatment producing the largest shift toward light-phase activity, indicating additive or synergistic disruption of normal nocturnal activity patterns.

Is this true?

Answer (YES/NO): NO